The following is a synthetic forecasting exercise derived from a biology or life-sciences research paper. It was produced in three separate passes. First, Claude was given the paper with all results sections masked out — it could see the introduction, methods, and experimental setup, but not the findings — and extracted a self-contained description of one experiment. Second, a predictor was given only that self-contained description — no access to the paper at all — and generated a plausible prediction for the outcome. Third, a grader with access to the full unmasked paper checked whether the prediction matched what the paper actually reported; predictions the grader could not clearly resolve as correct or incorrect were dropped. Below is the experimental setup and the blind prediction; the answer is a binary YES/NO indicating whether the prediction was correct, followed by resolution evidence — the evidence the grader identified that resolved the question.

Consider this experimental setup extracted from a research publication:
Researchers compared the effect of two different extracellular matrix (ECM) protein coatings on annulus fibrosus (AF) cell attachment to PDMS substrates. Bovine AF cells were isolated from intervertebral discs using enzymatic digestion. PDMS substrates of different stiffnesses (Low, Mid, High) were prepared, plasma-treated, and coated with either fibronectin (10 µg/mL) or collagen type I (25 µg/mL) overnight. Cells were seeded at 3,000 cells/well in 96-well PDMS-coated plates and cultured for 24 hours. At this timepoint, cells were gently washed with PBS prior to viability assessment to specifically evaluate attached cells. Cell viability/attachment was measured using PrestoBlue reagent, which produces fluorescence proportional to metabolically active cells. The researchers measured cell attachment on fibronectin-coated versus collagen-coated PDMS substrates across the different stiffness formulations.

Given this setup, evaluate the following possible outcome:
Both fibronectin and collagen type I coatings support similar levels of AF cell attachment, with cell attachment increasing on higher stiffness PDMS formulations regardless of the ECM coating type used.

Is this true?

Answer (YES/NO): NO